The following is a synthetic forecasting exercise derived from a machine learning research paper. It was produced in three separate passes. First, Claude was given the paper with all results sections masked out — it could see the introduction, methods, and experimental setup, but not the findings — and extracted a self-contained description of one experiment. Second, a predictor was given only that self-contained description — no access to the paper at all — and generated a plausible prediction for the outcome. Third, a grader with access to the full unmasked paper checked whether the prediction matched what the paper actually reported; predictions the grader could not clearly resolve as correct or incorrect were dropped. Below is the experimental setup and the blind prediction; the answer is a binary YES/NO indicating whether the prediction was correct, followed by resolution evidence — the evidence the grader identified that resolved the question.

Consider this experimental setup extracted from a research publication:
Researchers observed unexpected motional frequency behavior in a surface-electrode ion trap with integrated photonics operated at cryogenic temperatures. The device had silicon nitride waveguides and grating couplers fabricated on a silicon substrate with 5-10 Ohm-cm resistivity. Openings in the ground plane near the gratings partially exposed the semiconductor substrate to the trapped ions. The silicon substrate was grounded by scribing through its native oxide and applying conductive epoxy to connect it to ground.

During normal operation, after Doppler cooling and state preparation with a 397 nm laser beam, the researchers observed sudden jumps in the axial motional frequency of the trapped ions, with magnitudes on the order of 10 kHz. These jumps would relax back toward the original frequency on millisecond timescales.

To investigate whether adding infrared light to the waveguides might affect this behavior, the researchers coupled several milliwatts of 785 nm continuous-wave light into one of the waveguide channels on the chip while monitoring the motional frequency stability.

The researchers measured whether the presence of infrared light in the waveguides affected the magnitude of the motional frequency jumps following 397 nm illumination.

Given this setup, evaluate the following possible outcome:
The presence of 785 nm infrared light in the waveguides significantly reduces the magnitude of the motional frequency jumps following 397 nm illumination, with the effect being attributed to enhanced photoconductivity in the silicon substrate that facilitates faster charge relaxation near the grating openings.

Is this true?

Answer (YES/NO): YES